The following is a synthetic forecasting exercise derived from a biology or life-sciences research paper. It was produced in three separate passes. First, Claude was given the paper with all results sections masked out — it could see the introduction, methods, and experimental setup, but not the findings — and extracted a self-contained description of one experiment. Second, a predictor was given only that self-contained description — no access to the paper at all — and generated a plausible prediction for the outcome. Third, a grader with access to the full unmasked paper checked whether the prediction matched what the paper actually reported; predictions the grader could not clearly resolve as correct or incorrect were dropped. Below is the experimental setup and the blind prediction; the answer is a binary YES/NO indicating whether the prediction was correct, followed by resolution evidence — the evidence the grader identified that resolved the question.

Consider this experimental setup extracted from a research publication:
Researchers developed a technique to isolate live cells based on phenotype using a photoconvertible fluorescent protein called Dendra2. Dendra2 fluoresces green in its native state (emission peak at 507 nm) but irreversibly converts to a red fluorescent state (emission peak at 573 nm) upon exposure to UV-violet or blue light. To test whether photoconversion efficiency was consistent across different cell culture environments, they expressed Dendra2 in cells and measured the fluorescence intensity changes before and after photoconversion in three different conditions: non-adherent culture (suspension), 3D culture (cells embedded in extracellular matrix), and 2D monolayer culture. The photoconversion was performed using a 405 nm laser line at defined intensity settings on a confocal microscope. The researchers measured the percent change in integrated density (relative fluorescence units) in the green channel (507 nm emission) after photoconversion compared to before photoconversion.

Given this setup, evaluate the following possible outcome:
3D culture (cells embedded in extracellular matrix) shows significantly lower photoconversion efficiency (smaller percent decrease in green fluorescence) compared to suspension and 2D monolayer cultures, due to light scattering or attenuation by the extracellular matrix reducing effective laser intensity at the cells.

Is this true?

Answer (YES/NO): NO